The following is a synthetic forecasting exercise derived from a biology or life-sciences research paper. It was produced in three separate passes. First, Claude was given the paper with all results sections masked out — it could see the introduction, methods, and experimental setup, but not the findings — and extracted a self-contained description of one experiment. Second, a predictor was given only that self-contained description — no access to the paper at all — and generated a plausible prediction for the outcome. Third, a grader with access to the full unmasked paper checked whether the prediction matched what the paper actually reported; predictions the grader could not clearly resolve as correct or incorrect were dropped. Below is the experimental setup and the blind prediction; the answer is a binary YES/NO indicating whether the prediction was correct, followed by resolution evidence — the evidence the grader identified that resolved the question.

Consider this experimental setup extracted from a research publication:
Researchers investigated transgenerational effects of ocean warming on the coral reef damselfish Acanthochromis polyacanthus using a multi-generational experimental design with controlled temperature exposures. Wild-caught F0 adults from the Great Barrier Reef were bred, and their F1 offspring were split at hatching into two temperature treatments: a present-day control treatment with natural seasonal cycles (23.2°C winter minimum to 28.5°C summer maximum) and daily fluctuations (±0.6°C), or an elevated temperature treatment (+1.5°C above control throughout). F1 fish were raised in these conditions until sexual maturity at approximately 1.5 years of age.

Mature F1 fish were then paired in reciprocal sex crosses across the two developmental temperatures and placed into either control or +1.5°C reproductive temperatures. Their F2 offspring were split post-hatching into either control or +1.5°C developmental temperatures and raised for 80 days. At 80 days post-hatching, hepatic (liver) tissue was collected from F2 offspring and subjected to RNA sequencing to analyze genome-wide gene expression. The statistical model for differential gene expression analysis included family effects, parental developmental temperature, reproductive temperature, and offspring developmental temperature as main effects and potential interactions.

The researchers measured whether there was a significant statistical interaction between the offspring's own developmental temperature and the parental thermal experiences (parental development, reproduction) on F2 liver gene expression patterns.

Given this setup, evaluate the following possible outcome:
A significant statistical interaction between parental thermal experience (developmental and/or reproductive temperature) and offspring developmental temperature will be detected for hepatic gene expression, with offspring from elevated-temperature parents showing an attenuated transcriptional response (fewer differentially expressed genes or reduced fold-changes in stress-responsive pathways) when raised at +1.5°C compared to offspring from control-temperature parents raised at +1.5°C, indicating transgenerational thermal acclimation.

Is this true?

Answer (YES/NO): NO